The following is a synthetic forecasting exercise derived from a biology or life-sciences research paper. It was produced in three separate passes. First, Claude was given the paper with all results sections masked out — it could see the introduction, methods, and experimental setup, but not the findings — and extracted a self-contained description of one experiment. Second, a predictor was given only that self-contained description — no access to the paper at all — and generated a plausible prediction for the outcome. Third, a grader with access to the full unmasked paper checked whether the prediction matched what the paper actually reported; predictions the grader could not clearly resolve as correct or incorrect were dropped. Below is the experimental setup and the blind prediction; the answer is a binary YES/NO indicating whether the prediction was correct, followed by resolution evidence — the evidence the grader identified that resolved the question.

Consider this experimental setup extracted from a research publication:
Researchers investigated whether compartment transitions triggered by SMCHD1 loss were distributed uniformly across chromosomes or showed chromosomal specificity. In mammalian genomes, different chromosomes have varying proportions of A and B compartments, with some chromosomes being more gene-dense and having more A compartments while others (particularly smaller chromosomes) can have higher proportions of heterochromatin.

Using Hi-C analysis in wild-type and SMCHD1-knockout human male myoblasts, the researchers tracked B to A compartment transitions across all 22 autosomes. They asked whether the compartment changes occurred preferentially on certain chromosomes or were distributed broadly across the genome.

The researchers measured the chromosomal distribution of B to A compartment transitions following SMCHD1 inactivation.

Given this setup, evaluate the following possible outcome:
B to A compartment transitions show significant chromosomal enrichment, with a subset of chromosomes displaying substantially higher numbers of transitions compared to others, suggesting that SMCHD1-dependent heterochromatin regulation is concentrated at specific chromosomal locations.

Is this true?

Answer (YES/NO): NO